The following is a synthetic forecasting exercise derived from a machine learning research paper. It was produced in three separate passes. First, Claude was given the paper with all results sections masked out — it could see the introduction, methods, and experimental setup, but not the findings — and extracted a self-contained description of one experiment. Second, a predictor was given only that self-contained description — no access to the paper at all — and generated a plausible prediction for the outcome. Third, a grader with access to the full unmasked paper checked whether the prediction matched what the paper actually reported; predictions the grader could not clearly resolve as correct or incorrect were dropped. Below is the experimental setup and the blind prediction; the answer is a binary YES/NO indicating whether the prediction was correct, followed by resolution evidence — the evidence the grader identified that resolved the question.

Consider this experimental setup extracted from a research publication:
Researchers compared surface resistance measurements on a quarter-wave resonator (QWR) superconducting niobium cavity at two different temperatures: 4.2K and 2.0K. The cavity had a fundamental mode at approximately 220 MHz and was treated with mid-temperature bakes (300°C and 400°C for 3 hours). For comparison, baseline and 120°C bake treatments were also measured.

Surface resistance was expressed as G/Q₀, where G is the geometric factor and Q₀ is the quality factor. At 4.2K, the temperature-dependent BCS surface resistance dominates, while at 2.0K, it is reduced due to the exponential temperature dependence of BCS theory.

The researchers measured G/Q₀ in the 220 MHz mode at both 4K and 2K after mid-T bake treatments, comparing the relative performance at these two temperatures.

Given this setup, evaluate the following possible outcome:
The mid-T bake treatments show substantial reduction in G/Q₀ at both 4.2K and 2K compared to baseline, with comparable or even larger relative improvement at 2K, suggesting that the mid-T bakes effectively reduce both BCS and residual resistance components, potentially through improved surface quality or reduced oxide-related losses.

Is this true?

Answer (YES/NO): NO